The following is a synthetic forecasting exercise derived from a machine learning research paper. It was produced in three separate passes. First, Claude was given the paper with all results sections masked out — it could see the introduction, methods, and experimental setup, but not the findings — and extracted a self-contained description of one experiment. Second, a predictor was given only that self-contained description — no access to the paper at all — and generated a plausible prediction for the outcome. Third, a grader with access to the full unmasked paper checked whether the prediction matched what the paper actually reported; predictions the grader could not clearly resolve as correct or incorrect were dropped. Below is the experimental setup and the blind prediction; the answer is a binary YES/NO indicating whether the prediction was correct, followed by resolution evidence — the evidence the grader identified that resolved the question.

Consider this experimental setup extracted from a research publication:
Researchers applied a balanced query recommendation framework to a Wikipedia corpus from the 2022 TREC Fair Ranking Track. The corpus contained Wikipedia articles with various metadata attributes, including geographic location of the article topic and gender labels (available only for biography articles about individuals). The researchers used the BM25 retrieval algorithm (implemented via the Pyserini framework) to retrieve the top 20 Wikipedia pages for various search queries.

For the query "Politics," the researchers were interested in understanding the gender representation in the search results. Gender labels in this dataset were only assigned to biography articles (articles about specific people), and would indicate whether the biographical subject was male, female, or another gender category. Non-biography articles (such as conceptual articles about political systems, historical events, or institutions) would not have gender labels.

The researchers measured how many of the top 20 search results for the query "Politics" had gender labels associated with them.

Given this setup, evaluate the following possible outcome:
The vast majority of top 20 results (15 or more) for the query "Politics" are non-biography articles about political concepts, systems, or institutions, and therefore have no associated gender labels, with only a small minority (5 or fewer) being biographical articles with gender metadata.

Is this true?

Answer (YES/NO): YES